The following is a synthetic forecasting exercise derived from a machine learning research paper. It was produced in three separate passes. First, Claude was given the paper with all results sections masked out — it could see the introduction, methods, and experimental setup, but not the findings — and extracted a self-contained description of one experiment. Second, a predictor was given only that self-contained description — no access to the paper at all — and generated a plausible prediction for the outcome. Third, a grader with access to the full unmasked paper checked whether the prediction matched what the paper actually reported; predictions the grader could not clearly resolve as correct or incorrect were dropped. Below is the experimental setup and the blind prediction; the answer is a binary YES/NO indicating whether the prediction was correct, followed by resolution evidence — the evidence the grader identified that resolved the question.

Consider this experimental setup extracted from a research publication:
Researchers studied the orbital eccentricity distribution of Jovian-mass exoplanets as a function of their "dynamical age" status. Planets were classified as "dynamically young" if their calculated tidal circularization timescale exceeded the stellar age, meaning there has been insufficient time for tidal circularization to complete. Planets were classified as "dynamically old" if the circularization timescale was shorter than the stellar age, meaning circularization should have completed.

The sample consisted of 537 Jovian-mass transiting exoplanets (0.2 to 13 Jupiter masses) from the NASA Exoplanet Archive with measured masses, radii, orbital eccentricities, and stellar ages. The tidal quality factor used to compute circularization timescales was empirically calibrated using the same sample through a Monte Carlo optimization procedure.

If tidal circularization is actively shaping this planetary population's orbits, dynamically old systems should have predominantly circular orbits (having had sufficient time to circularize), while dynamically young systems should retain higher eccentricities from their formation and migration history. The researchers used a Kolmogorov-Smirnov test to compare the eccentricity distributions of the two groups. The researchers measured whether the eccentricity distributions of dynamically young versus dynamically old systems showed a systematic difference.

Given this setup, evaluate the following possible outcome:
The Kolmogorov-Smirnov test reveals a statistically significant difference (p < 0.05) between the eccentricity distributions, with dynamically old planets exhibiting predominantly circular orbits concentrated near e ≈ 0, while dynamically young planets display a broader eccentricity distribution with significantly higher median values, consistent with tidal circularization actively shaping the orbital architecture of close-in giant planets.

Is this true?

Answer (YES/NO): NO